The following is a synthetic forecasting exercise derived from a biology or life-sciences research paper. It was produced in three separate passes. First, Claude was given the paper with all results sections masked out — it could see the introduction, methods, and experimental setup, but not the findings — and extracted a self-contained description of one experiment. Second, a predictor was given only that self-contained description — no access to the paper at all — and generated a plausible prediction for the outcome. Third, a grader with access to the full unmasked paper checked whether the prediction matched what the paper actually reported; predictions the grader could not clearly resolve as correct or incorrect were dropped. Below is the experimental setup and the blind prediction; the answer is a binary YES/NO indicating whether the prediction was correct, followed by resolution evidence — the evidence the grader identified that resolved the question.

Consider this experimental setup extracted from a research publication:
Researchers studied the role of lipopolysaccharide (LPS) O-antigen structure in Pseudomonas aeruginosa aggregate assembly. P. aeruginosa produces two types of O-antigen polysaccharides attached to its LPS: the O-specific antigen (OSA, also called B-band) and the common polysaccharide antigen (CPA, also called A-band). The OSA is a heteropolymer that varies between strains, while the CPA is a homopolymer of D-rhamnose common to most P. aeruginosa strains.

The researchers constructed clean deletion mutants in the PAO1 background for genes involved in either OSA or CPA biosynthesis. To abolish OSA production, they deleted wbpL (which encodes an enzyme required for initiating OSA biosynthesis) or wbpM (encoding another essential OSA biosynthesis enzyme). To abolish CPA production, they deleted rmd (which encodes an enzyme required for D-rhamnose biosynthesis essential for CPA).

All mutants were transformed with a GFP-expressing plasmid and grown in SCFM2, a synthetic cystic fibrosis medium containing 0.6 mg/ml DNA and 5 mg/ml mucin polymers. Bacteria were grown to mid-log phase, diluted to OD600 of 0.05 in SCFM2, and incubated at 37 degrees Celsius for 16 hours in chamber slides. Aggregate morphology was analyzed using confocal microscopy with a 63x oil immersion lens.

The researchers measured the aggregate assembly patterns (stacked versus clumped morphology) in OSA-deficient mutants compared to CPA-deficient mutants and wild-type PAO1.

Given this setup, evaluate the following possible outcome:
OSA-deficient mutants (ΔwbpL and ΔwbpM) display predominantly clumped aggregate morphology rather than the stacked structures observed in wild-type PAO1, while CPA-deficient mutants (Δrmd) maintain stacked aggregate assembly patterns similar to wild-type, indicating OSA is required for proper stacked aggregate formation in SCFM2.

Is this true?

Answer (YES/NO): YES